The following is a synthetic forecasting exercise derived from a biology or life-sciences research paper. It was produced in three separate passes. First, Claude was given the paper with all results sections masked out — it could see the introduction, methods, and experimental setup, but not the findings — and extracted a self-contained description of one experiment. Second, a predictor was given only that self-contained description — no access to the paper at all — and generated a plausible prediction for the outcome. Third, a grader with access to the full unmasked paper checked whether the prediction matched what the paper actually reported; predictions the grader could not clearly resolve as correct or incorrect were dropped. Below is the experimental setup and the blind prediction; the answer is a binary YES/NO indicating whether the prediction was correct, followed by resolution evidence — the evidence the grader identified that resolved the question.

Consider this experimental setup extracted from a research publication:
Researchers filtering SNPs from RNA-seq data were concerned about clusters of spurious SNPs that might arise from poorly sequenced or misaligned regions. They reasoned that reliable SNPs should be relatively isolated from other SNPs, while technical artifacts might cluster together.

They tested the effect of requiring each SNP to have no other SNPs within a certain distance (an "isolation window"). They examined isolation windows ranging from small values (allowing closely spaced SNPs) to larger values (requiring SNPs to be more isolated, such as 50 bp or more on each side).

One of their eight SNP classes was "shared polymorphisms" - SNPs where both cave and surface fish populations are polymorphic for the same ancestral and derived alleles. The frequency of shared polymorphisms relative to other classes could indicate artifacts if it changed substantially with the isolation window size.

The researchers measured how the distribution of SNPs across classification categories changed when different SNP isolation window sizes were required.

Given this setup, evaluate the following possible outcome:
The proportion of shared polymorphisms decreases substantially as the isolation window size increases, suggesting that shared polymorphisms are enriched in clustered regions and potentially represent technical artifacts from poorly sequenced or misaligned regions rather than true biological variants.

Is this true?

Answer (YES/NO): YES